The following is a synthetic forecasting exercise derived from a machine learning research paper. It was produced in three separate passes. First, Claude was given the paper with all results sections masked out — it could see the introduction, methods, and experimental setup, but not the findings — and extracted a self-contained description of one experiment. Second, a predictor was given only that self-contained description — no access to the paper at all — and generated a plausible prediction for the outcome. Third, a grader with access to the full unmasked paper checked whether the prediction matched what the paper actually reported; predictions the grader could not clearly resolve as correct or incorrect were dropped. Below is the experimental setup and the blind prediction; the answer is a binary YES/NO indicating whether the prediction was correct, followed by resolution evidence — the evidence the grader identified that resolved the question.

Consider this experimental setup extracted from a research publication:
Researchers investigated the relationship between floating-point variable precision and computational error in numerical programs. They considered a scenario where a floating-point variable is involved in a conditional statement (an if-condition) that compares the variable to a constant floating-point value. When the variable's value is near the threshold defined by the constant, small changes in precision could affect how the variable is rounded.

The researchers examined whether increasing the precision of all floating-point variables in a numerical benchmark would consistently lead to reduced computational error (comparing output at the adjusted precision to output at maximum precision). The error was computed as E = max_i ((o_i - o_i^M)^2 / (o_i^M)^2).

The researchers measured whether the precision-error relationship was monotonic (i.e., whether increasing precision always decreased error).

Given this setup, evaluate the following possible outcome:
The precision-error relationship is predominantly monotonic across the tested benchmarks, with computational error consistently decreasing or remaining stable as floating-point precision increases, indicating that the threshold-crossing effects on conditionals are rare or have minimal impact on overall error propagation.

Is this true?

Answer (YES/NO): NO